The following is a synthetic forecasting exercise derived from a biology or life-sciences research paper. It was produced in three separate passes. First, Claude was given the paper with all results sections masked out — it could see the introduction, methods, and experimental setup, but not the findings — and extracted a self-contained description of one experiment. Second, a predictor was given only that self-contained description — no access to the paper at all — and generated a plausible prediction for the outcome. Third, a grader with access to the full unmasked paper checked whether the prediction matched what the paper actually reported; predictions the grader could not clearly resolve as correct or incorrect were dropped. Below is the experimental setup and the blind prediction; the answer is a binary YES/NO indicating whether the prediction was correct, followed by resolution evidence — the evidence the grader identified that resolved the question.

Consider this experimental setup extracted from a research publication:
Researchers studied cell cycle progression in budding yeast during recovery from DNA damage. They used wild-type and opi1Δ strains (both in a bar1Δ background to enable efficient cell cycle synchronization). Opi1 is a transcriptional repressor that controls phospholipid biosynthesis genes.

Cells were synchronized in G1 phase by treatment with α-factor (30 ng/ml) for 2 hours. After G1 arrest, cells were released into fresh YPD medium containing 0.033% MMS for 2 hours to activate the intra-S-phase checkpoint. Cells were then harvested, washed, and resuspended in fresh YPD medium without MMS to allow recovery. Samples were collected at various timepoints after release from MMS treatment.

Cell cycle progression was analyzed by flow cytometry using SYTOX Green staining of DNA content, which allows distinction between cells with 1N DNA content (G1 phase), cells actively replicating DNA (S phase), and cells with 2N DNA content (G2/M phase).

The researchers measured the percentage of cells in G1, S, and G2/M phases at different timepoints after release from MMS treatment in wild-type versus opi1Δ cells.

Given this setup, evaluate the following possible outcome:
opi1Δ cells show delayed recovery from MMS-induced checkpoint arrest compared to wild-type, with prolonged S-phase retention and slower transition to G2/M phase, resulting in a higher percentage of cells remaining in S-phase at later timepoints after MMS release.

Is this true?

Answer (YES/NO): NO